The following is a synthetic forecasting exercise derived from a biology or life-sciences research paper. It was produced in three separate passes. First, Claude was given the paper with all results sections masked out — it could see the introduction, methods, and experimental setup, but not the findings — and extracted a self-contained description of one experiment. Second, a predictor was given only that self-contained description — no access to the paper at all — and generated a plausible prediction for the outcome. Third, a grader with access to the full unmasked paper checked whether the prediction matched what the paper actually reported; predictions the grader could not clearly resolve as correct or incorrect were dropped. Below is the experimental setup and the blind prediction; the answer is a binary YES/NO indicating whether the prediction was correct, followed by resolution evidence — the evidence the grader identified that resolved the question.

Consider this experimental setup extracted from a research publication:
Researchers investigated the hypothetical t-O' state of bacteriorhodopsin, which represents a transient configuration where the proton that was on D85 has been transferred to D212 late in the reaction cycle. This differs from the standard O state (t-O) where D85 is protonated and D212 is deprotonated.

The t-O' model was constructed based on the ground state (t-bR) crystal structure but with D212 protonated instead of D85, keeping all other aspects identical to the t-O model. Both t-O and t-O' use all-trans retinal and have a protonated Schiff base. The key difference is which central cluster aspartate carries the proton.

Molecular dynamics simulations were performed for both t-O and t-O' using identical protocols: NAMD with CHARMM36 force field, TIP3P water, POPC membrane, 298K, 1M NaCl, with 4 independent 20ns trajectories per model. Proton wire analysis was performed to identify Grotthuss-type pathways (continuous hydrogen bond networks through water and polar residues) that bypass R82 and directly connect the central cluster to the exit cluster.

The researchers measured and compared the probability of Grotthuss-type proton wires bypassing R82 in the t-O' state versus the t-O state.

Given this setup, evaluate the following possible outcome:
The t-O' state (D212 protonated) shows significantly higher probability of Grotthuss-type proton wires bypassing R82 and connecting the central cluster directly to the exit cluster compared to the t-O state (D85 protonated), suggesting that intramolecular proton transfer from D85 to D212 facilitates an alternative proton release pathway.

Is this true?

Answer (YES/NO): YES